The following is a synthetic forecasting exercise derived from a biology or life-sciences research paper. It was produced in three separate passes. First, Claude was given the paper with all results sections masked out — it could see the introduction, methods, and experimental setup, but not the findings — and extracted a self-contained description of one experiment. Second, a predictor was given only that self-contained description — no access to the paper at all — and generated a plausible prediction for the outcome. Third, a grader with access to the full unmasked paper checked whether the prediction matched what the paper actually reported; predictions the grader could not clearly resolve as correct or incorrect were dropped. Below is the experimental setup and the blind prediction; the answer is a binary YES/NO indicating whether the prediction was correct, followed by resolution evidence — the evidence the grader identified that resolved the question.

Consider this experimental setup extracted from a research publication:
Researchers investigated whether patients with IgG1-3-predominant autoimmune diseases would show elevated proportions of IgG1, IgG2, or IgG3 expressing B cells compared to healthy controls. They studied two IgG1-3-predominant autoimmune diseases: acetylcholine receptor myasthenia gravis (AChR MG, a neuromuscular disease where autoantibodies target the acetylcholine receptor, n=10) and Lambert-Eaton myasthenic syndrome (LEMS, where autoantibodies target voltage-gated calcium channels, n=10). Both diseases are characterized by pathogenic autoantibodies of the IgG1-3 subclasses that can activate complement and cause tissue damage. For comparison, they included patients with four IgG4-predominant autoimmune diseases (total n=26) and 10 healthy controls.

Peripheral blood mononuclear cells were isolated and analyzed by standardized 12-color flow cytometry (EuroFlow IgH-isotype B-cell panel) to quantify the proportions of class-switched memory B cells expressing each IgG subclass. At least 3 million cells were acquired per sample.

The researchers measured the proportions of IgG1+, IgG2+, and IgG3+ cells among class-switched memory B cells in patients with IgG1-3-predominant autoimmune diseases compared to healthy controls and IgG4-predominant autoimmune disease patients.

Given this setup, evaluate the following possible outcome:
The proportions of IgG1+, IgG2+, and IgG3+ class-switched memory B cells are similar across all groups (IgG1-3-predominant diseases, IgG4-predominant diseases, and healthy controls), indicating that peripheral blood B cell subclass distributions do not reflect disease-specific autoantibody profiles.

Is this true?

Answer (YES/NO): YES